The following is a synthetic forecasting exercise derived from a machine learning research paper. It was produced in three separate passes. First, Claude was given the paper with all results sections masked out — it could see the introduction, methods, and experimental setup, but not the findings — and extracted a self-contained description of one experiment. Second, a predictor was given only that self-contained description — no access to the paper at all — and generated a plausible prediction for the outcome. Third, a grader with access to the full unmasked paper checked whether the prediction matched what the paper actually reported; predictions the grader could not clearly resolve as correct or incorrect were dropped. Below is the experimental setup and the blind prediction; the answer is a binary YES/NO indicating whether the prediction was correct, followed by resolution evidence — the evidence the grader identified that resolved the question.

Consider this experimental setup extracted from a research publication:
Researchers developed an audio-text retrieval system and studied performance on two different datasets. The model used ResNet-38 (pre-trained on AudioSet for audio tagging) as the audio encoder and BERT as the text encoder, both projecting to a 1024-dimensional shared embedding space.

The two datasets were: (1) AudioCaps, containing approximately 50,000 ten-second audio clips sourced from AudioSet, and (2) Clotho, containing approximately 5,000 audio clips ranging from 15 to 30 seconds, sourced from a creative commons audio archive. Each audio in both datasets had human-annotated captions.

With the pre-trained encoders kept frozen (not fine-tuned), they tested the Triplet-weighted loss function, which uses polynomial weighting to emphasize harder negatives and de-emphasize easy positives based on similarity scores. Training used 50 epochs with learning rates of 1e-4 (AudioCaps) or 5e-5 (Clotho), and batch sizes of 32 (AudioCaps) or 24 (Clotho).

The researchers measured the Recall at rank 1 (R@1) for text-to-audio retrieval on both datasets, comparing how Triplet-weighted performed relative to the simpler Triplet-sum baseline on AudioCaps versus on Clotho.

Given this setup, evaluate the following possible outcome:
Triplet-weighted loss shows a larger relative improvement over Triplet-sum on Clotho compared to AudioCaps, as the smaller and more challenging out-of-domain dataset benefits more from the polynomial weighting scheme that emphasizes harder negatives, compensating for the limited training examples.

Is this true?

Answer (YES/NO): NO